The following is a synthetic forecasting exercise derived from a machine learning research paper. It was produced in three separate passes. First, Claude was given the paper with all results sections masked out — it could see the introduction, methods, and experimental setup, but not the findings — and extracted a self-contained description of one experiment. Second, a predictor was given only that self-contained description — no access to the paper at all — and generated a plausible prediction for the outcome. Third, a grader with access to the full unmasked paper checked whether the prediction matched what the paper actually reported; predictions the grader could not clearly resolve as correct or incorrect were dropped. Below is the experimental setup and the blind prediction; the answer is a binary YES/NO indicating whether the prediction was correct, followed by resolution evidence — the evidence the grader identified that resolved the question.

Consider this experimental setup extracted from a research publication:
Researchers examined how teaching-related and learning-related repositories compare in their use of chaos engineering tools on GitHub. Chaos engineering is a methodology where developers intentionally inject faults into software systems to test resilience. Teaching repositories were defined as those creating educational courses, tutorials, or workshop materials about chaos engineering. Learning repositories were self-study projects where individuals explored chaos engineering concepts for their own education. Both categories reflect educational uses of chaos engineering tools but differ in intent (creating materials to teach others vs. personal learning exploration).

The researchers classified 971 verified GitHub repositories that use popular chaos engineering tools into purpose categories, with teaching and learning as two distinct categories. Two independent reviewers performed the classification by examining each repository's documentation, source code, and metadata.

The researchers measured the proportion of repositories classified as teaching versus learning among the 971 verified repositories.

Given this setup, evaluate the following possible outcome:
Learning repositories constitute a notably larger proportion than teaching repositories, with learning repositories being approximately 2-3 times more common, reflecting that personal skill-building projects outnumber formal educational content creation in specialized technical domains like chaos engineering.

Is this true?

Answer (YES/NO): NO